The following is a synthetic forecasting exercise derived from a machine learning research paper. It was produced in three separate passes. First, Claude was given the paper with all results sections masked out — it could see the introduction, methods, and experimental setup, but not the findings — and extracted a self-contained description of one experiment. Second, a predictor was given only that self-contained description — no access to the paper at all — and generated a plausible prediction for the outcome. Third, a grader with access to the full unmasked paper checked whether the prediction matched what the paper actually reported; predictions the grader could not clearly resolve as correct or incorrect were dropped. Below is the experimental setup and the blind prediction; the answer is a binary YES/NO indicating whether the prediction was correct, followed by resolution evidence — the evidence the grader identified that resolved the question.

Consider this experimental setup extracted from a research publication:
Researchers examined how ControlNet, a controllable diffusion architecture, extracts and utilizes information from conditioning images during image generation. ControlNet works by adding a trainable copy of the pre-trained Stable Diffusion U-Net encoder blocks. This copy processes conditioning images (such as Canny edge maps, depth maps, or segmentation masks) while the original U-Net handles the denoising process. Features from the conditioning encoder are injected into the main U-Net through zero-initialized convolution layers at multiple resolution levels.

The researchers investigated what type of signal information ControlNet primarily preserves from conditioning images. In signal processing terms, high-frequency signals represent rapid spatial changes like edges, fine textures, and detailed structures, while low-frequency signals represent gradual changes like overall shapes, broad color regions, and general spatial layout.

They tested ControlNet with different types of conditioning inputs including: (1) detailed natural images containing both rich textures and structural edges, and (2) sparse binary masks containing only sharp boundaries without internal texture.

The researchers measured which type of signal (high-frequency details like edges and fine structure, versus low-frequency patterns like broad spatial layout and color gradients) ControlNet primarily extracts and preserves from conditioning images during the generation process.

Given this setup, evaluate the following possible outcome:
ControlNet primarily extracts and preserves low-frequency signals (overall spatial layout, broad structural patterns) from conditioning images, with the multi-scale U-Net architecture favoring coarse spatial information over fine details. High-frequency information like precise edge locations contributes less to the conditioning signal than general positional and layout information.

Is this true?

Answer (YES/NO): NO